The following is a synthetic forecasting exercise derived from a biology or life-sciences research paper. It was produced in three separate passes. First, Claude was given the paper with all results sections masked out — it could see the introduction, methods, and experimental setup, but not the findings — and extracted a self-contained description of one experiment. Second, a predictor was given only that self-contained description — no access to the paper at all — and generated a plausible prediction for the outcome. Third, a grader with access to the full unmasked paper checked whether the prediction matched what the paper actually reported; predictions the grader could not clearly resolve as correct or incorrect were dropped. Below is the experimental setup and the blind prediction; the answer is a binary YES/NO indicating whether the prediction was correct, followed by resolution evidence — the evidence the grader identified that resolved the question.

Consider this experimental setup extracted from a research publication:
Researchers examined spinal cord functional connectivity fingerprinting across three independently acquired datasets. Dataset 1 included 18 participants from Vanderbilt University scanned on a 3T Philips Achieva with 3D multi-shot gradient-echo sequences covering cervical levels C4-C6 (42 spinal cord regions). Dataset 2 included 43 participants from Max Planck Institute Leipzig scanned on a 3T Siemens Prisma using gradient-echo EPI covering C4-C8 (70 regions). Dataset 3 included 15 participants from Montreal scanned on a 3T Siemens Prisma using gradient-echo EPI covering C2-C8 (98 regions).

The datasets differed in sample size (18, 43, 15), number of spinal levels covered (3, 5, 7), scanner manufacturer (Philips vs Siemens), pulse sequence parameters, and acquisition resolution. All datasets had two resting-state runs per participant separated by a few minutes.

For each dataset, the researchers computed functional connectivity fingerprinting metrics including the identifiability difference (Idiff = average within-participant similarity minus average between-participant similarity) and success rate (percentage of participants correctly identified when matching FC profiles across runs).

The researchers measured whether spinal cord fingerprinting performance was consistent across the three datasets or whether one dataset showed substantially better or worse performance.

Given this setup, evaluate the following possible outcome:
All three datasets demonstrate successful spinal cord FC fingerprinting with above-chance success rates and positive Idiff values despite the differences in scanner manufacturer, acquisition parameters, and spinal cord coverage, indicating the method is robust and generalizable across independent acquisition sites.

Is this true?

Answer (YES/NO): YES